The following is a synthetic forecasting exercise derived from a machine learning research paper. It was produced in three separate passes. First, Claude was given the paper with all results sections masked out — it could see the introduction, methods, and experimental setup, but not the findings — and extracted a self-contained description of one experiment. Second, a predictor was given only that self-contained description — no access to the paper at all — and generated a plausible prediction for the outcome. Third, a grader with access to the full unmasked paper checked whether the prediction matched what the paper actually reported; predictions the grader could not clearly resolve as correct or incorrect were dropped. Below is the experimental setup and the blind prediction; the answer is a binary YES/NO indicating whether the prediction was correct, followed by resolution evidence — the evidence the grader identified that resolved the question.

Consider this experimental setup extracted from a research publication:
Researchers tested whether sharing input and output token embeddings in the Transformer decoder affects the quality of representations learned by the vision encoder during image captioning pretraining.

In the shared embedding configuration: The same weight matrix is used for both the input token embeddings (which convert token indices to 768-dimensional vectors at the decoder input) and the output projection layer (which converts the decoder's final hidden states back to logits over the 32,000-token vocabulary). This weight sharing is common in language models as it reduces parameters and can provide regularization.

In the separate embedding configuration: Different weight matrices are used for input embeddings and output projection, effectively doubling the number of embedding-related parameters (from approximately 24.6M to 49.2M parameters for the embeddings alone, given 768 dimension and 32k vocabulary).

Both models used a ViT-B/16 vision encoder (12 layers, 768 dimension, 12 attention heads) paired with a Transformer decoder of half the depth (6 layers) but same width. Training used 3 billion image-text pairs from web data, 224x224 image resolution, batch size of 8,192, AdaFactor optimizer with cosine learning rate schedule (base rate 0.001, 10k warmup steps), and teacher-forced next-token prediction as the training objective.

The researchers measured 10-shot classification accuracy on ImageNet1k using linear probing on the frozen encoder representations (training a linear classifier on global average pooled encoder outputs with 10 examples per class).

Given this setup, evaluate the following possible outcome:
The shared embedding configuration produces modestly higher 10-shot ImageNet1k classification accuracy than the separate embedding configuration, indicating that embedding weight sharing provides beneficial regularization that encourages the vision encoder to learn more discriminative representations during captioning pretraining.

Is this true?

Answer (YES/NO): NO